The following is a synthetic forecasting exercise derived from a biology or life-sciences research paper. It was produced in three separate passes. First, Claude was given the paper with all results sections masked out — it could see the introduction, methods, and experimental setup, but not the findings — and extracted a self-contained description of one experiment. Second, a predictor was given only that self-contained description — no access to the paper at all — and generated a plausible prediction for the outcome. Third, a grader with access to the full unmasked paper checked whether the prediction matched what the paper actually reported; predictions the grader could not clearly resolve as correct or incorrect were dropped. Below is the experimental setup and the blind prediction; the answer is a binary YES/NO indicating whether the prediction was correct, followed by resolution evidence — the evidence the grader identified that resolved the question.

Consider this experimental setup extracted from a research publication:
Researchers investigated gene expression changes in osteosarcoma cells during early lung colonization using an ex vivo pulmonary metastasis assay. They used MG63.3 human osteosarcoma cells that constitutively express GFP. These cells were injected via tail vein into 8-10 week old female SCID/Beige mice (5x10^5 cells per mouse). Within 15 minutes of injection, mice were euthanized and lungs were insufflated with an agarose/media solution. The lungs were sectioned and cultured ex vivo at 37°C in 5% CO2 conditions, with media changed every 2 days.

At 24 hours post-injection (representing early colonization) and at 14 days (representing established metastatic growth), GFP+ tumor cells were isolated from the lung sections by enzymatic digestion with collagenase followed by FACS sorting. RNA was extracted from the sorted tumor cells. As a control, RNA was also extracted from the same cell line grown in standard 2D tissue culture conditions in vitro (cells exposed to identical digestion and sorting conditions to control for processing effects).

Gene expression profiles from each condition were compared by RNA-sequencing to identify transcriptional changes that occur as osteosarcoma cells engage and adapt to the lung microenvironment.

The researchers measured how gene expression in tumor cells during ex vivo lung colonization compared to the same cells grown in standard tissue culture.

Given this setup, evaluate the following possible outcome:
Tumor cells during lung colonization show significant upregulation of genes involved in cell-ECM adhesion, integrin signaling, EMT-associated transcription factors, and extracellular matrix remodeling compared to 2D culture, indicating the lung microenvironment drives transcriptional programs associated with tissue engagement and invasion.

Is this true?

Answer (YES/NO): NO